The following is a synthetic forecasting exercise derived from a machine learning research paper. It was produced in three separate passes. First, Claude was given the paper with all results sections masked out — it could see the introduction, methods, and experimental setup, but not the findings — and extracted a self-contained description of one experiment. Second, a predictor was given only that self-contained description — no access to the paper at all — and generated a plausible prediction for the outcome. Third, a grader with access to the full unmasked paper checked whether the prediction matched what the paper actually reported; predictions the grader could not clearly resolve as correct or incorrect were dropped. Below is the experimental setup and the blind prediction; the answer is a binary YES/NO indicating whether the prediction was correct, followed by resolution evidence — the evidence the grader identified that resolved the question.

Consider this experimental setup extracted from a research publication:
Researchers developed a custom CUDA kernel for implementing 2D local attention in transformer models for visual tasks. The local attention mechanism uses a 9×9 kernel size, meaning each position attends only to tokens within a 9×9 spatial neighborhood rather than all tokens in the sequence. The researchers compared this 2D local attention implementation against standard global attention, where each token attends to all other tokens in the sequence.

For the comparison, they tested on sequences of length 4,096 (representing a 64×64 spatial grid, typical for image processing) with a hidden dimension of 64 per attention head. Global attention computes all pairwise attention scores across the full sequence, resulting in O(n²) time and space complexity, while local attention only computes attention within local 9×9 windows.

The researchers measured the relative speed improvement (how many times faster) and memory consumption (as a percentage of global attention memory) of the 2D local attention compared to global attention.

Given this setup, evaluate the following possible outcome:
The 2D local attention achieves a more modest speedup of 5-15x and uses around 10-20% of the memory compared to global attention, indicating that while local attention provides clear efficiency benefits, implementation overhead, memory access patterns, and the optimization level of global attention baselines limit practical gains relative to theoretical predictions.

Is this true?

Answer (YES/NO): NO